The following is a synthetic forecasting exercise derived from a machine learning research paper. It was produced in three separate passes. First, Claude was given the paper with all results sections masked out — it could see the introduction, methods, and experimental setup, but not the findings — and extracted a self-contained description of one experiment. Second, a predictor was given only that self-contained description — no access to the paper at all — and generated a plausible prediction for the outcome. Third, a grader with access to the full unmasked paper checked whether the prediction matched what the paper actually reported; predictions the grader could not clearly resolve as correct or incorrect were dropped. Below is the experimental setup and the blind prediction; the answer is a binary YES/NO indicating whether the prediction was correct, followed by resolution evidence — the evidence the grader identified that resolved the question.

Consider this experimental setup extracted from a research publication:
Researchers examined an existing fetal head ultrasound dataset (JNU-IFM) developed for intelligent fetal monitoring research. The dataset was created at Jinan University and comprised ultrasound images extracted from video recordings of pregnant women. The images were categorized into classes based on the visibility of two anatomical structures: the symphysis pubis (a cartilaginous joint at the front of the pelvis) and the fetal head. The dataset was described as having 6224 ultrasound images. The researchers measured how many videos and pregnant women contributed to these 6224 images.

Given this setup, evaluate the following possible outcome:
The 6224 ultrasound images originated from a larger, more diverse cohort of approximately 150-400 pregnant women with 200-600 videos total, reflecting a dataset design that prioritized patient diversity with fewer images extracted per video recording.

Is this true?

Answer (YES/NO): NO